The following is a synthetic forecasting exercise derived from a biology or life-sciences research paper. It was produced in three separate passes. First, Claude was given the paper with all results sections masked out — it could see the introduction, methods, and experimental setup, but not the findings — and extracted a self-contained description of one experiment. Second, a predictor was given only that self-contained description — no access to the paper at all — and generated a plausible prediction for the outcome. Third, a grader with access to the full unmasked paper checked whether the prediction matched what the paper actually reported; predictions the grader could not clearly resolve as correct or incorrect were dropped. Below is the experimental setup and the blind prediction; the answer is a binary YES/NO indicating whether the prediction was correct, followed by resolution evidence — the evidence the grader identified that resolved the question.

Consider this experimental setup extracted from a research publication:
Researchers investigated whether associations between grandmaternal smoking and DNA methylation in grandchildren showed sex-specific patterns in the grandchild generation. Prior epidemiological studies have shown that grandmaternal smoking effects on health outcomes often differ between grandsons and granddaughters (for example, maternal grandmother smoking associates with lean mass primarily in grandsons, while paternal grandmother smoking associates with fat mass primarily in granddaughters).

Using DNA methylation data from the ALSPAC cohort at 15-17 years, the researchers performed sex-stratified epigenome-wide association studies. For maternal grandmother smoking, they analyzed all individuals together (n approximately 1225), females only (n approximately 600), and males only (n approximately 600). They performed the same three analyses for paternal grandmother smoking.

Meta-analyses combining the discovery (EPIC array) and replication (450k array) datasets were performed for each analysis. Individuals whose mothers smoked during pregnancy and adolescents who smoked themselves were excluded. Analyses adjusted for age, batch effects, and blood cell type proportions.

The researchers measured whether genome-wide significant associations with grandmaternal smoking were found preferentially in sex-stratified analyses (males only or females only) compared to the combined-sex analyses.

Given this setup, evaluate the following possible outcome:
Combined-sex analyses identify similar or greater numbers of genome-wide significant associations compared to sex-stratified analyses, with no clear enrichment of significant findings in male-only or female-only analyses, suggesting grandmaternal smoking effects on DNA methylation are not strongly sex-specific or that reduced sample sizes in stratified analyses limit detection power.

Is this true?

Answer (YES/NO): NO